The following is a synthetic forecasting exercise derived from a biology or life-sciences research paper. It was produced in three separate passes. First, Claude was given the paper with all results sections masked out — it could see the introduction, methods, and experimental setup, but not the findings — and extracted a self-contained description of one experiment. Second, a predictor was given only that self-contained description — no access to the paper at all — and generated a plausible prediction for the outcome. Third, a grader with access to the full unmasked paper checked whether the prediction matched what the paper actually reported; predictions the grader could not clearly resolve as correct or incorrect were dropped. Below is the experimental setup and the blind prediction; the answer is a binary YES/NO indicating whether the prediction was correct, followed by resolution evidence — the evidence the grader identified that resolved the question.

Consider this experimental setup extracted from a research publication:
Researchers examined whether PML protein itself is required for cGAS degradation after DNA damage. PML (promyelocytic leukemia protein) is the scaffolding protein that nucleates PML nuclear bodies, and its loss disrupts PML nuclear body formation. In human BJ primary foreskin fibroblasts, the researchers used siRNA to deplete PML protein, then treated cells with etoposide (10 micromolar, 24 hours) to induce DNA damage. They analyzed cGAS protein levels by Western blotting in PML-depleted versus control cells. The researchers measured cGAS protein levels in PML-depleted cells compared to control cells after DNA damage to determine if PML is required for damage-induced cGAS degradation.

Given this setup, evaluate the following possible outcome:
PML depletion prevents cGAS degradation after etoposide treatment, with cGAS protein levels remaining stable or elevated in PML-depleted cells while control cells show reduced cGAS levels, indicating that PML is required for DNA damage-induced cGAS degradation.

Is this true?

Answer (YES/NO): YES